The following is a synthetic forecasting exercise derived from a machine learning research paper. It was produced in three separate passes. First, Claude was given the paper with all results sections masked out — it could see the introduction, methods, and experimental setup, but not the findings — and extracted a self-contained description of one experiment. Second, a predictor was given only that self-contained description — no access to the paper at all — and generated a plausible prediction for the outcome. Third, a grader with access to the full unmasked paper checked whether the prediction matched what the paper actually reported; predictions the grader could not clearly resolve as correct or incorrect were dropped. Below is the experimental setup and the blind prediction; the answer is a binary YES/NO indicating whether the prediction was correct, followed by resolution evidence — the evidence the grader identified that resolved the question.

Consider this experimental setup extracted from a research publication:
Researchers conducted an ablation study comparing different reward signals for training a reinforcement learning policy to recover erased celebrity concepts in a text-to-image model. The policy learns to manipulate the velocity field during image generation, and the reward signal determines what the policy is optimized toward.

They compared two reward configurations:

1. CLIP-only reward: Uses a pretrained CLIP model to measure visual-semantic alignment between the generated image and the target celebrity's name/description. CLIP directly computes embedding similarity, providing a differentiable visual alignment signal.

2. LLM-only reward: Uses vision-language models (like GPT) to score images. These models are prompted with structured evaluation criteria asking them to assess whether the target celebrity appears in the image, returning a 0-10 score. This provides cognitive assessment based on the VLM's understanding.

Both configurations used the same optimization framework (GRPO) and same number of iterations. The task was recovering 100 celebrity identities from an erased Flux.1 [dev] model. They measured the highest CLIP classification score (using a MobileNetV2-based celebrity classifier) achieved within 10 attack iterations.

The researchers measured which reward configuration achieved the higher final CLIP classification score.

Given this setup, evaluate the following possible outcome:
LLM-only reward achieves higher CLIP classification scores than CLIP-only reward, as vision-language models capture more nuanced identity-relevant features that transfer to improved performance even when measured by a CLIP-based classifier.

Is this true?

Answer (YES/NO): YES